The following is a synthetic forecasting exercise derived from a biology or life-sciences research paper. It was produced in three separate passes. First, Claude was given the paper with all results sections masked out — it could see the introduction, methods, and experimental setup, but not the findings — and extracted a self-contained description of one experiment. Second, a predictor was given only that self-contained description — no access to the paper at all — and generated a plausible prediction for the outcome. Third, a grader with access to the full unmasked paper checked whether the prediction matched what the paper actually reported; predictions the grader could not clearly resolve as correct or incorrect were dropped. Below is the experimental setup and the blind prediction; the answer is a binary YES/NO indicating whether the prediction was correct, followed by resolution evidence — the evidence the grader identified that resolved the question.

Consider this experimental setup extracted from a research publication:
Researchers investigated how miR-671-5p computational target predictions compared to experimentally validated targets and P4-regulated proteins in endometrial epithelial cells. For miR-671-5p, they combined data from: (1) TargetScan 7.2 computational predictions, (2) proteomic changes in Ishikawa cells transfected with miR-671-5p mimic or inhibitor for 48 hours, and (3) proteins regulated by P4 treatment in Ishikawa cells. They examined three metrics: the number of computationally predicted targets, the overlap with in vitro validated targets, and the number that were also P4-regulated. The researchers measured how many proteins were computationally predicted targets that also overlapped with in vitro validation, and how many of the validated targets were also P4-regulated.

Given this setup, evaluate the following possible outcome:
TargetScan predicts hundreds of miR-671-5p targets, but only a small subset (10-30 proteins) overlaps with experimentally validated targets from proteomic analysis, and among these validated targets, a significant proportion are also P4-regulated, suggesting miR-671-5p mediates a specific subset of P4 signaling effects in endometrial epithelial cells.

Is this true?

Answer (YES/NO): NO